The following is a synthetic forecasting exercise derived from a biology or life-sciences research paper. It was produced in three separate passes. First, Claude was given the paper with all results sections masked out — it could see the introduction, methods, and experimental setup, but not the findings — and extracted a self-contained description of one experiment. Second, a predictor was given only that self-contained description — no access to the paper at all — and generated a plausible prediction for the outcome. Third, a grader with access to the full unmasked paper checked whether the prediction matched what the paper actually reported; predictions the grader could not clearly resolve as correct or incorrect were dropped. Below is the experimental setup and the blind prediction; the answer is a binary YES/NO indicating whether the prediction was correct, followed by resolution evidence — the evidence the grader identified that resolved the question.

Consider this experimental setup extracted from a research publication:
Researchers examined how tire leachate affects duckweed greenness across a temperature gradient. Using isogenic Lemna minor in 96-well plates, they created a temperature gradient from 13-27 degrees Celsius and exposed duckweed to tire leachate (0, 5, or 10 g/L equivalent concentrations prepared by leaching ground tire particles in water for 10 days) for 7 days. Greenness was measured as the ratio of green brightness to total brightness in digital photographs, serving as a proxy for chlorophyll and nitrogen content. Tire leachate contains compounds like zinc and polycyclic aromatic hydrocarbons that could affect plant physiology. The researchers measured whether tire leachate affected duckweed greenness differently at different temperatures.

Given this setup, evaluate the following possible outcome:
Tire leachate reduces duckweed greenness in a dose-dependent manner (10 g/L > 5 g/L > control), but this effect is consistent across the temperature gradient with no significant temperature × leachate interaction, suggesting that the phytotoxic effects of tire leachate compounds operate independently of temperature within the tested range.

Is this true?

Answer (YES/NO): NO